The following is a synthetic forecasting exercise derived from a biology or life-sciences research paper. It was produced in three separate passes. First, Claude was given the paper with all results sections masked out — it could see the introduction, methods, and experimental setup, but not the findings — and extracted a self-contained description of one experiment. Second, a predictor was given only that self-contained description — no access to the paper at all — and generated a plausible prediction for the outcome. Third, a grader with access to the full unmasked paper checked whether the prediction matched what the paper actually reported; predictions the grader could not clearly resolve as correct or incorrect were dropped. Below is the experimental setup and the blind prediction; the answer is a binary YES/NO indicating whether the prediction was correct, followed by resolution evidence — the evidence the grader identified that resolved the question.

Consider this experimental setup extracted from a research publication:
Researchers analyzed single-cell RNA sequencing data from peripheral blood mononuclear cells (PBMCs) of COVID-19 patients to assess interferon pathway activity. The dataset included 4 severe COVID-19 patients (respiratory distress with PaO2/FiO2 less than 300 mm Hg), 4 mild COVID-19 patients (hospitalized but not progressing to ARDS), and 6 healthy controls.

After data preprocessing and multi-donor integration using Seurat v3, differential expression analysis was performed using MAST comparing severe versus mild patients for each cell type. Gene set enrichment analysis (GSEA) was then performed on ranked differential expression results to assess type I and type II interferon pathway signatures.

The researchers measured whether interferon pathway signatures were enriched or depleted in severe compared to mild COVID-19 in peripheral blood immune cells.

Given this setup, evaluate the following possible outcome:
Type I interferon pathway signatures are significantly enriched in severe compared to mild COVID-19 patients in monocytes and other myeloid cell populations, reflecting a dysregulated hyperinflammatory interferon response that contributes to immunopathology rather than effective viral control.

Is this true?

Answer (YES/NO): NO